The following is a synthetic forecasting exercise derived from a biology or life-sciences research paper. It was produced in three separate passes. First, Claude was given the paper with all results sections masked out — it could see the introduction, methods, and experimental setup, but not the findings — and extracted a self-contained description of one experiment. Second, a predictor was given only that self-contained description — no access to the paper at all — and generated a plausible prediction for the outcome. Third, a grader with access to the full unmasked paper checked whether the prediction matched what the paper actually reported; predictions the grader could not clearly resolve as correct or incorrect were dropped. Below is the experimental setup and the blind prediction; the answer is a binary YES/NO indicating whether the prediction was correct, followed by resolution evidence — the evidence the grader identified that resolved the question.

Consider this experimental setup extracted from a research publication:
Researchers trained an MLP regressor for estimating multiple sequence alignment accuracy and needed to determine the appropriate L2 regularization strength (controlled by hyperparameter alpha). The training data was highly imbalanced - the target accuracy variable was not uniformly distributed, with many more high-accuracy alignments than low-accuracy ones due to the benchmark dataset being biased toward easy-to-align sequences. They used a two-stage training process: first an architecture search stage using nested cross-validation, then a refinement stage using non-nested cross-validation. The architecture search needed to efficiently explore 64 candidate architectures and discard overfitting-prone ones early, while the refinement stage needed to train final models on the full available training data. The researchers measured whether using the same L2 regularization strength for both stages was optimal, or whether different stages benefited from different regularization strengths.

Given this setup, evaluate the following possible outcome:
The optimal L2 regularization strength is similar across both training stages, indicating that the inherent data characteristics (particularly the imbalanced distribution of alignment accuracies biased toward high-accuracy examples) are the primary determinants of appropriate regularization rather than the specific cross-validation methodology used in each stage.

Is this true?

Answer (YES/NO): NO